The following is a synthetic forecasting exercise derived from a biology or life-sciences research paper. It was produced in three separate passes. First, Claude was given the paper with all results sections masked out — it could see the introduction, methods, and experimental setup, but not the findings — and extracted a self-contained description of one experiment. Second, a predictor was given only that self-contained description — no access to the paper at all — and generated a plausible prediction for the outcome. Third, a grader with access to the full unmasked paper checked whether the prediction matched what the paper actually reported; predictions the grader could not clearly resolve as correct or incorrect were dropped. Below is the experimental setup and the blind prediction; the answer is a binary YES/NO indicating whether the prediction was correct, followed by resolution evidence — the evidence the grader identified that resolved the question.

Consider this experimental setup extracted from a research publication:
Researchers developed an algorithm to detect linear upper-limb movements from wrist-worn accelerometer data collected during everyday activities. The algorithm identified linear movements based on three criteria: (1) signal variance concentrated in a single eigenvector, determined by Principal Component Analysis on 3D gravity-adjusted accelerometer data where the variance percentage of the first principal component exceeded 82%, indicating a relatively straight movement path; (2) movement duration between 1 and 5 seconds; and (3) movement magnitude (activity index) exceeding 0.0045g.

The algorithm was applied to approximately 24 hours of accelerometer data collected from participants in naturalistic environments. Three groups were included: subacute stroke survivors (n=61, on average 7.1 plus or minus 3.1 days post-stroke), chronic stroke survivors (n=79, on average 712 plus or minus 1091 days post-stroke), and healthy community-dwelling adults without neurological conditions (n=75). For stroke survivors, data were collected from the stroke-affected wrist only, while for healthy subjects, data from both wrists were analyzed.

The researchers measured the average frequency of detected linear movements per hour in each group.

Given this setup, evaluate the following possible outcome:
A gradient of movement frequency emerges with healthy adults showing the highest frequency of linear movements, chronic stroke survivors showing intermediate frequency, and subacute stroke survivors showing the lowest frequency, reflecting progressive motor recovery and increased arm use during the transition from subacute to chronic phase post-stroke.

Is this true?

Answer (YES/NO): NO